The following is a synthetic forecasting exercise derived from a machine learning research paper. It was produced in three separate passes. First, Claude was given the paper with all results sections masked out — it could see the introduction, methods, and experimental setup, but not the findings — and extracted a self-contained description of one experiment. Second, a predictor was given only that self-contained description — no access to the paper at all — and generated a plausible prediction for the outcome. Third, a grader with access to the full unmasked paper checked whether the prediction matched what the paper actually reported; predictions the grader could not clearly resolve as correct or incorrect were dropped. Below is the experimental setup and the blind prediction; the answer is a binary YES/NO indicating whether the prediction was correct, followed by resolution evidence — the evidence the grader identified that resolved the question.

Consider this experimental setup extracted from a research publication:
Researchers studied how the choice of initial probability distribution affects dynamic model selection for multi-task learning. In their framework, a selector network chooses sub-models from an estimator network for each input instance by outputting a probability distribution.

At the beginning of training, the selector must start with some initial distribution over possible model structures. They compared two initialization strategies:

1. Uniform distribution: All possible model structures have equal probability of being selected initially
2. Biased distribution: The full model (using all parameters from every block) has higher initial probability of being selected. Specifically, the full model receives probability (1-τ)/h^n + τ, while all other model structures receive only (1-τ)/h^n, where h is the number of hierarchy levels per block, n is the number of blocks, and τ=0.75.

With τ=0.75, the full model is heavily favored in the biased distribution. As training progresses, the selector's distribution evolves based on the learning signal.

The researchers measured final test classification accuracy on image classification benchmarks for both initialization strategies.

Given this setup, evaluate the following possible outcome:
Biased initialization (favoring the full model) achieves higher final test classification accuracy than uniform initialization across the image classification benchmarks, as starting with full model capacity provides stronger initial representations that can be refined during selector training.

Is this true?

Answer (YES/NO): YES